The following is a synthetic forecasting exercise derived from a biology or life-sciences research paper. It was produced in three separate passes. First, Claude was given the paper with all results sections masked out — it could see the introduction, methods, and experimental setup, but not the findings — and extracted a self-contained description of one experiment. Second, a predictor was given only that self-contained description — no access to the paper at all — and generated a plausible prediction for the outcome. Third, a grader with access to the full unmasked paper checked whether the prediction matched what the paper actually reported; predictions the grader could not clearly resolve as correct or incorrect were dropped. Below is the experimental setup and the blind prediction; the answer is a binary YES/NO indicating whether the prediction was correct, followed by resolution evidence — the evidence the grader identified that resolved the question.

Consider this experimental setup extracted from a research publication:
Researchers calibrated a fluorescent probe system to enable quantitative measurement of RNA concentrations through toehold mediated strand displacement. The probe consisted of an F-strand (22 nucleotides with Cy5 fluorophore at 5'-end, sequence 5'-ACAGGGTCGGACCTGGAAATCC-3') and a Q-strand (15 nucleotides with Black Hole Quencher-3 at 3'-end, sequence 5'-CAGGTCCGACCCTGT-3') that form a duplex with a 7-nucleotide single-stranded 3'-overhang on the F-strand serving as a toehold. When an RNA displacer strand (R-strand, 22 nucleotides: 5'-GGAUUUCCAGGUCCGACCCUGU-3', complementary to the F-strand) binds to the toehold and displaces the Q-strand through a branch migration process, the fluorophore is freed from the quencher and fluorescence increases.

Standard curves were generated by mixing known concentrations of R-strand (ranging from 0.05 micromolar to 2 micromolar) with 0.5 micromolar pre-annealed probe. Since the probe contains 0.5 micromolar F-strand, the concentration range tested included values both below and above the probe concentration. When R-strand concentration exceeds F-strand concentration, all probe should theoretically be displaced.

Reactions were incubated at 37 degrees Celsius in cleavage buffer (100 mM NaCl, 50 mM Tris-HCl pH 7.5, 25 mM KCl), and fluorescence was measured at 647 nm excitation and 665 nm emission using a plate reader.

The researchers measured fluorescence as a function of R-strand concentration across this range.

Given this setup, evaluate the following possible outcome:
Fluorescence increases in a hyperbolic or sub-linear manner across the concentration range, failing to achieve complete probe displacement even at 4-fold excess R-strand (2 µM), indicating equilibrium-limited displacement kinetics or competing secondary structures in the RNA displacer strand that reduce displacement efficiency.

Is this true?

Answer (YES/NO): NO